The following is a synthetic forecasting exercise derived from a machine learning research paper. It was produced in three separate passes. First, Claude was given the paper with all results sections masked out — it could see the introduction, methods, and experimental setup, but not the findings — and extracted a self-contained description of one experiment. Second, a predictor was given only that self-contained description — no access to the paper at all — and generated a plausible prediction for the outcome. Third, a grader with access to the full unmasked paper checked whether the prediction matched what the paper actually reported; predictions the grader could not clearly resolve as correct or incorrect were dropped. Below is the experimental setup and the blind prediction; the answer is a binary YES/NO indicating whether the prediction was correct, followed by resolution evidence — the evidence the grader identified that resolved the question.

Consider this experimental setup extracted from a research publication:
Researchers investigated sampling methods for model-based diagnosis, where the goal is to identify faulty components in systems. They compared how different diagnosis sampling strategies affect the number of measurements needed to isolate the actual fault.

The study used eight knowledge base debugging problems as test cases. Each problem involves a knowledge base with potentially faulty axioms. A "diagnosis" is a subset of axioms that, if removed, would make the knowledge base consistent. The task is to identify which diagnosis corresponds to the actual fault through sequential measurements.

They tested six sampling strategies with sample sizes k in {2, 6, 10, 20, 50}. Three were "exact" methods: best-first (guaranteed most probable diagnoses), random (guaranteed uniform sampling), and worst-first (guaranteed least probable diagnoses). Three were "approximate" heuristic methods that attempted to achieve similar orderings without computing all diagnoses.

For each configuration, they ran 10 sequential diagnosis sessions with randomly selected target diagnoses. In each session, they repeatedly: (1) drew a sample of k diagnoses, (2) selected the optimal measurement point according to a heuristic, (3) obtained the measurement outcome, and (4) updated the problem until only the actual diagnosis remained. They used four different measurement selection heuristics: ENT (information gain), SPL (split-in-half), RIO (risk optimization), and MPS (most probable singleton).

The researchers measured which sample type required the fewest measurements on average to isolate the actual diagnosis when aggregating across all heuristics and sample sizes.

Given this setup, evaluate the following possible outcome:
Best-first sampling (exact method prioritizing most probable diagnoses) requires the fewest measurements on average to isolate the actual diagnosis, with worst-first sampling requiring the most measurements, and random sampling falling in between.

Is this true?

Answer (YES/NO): YES